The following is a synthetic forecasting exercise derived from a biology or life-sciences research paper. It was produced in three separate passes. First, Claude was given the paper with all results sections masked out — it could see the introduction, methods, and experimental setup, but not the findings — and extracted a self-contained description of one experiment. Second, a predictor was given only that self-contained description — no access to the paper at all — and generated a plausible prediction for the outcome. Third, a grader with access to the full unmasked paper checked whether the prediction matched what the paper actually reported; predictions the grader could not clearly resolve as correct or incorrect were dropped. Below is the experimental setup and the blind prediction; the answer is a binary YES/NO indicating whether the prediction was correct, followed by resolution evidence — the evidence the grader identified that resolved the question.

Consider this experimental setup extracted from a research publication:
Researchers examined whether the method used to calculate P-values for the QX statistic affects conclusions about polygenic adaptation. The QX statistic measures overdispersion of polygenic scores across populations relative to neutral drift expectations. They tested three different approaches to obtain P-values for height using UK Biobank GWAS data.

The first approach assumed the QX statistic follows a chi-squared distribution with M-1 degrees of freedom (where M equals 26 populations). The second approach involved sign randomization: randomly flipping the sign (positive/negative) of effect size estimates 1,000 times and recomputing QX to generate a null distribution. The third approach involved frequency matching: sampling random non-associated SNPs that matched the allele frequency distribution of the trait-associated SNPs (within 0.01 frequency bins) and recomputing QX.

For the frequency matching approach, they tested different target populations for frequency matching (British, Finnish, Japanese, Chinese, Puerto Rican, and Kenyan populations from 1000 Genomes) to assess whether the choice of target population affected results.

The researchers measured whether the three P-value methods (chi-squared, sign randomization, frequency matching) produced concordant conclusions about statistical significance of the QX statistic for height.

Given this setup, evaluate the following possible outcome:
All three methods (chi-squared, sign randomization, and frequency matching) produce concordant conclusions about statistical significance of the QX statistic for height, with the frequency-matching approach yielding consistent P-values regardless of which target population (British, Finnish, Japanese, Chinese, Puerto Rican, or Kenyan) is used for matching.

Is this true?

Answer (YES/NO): NO